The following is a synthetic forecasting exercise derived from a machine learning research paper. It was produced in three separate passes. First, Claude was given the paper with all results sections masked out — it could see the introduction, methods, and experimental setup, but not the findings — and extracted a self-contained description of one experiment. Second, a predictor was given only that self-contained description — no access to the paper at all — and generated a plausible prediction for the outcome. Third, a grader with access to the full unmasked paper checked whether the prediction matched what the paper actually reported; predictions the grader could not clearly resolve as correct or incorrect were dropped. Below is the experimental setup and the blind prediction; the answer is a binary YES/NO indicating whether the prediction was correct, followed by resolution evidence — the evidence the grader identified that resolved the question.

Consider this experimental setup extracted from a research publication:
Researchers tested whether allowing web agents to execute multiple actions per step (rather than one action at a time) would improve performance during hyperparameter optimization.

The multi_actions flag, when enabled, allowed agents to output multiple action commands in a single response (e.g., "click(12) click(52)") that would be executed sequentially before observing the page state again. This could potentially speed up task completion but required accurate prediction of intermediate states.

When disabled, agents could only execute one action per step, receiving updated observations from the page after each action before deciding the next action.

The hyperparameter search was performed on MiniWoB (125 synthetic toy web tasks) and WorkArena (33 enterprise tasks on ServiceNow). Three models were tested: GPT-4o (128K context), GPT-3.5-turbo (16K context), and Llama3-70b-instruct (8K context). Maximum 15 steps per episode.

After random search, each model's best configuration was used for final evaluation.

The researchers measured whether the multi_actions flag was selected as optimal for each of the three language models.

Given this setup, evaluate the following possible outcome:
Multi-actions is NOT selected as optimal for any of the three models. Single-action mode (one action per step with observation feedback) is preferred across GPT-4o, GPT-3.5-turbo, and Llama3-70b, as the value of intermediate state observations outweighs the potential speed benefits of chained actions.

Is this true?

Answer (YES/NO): YES